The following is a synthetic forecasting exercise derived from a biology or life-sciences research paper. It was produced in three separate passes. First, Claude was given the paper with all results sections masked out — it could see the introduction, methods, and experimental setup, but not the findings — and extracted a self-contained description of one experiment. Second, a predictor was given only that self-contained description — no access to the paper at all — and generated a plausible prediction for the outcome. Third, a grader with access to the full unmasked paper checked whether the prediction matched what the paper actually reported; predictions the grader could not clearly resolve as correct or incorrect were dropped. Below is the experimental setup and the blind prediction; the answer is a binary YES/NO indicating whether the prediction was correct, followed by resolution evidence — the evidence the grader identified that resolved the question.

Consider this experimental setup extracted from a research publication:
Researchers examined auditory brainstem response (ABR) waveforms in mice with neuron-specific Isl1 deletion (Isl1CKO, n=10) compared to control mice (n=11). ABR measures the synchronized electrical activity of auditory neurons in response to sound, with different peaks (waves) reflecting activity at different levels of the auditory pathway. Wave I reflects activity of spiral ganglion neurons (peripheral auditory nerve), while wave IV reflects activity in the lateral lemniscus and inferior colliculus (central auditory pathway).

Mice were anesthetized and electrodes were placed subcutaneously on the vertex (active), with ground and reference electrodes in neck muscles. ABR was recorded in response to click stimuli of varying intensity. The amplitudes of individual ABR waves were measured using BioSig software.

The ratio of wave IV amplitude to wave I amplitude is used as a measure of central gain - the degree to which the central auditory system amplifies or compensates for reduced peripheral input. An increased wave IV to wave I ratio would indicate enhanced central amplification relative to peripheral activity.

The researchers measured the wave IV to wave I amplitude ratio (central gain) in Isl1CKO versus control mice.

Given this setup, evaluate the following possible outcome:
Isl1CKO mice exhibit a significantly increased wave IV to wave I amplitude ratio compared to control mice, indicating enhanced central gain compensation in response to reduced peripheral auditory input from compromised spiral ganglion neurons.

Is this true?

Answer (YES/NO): YES